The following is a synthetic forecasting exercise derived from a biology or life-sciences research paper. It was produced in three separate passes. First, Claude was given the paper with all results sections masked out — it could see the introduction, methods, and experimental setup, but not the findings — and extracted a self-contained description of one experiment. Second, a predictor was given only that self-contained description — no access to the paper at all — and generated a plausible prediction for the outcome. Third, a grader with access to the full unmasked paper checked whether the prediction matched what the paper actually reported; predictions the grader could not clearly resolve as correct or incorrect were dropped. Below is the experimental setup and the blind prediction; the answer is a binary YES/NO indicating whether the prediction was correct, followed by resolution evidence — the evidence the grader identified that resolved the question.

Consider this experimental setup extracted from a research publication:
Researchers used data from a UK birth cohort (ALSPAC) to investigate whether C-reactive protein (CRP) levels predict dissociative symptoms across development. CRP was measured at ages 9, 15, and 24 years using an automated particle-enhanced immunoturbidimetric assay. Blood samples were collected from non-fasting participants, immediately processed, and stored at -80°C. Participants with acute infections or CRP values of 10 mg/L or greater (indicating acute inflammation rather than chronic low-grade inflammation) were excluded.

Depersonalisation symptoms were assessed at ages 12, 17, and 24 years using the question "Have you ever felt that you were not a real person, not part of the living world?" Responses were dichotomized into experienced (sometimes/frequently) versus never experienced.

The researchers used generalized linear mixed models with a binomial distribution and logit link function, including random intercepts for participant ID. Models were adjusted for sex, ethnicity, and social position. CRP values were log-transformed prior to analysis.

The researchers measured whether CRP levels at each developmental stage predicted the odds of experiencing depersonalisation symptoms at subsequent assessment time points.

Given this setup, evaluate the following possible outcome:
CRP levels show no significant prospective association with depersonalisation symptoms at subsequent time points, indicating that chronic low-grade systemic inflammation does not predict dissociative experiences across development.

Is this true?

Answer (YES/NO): YES